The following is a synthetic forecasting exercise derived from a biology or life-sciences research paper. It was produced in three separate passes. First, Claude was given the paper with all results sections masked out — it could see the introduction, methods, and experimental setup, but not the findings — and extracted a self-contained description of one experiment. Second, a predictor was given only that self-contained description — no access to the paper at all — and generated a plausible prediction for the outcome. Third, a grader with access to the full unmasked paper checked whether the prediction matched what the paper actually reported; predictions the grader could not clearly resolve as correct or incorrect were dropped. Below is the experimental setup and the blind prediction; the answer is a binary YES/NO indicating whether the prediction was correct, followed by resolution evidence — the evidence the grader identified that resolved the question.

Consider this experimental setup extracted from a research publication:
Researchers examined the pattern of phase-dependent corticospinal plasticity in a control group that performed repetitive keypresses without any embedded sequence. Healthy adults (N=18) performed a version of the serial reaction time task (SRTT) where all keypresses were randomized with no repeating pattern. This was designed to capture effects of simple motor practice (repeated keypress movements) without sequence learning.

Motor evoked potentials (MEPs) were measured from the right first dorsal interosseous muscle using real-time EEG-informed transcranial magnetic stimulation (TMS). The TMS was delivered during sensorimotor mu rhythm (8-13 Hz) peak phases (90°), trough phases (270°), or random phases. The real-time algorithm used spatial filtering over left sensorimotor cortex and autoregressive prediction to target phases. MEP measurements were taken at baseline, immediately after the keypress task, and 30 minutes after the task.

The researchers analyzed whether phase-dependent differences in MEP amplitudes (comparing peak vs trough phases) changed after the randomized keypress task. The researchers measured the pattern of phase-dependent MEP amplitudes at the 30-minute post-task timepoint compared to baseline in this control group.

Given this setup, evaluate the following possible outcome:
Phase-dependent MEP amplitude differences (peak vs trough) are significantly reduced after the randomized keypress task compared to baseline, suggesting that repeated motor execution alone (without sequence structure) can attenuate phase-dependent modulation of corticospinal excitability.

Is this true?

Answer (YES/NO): NO